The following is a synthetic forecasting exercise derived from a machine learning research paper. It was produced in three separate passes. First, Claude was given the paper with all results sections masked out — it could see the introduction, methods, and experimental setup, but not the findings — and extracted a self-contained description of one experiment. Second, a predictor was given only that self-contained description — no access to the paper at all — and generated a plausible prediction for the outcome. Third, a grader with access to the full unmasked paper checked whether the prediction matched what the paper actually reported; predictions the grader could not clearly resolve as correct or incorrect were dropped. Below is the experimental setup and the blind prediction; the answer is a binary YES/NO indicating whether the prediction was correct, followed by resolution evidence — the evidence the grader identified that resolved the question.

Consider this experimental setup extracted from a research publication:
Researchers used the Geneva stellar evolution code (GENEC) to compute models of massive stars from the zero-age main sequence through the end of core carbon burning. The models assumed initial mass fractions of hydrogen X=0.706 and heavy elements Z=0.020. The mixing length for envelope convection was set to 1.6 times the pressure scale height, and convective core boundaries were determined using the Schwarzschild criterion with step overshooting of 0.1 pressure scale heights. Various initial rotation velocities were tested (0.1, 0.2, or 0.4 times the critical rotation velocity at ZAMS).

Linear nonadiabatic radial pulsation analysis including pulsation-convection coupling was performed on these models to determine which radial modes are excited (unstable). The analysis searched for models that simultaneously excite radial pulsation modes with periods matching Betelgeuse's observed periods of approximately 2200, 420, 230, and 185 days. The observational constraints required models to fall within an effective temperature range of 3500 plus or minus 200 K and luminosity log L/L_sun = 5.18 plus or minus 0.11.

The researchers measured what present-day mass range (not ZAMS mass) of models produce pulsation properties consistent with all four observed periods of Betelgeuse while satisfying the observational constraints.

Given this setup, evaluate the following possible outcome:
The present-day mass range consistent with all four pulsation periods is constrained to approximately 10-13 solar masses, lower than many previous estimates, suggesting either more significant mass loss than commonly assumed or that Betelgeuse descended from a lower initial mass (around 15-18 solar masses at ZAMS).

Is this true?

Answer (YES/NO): NO